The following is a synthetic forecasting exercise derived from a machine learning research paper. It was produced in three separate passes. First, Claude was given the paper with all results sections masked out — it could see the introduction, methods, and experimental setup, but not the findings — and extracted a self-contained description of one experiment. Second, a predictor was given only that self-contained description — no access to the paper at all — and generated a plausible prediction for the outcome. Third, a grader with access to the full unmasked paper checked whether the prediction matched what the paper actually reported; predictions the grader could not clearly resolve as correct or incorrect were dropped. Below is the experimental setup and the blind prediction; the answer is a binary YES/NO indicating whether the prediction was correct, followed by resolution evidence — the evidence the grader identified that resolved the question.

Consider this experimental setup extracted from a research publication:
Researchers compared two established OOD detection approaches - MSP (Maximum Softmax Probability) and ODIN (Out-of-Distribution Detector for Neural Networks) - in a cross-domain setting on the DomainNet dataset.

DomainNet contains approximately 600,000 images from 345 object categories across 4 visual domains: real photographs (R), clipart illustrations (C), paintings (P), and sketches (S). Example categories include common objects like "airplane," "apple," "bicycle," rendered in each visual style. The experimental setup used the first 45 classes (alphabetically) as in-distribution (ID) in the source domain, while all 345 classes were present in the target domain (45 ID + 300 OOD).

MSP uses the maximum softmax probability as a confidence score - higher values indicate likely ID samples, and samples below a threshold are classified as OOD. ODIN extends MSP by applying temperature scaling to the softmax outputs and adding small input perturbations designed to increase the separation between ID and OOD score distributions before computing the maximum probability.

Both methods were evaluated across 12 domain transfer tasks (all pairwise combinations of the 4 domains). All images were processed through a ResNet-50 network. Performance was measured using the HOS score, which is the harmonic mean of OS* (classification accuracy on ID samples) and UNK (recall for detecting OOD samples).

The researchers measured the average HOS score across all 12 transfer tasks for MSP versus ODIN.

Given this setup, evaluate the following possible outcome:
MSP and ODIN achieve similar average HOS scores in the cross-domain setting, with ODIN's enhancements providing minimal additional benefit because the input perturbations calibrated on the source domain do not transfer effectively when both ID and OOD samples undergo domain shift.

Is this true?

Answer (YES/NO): NO